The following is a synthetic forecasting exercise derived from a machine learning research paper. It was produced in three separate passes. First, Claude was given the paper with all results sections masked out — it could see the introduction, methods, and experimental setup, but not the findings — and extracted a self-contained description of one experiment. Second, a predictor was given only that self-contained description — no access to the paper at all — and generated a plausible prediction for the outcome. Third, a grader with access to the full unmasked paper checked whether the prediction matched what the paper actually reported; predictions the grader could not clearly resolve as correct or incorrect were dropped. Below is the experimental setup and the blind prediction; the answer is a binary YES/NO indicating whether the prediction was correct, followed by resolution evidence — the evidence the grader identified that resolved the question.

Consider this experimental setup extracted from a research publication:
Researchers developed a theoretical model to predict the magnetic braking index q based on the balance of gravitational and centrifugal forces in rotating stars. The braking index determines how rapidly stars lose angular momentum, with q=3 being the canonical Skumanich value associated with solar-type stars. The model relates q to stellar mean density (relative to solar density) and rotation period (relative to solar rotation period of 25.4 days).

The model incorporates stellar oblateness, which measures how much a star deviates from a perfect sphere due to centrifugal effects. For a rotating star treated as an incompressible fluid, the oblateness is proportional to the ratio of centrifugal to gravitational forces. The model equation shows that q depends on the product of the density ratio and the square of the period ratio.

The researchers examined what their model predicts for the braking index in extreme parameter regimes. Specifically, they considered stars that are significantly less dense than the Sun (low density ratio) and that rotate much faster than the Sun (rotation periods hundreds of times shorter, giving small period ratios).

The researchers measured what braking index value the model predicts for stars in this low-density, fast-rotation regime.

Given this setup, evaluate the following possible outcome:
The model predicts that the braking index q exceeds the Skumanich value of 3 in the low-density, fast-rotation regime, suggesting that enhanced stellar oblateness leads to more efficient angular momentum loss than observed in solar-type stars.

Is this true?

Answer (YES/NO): NO